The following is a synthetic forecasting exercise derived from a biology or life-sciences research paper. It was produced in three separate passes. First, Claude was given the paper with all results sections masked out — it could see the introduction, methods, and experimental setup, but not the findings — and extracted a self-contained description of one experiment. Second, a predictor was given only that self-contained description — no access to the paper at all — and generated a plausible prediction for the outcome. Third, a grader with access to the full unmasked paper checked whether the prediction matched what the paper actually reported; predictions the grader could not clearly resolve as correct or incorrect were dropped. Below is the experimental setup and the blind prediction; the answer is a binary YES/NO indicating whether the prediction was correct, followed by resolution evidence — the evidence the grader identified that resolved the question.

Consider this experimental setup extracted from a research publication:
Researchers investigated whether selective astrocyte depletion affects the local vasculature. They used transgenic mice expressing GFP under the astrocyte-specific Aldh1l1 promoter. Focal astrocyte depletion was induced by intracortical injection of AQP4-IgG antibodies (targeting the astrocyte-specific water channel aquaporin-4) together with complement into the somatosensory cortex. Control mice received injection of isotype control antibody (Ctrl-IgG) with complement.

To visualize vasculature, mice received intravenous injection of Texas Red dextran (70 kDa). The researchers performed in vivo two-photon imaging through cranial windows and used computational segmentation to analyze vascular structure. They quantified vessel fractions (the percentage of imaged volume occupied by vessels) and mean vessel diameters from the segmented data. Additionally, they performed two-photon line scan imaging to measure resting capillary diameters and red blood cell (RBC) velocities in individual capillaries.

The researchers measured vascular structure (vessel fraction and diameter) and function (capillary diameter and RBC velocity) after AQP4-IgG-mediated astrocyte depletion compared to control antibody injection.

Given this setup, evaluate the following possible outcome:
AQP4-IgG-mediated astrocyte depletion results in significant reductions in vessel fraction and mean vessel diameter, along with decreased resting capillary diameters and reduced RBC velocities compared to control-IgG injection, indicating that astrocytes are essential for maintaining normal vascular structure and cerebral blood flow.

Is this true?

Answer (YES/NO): NO